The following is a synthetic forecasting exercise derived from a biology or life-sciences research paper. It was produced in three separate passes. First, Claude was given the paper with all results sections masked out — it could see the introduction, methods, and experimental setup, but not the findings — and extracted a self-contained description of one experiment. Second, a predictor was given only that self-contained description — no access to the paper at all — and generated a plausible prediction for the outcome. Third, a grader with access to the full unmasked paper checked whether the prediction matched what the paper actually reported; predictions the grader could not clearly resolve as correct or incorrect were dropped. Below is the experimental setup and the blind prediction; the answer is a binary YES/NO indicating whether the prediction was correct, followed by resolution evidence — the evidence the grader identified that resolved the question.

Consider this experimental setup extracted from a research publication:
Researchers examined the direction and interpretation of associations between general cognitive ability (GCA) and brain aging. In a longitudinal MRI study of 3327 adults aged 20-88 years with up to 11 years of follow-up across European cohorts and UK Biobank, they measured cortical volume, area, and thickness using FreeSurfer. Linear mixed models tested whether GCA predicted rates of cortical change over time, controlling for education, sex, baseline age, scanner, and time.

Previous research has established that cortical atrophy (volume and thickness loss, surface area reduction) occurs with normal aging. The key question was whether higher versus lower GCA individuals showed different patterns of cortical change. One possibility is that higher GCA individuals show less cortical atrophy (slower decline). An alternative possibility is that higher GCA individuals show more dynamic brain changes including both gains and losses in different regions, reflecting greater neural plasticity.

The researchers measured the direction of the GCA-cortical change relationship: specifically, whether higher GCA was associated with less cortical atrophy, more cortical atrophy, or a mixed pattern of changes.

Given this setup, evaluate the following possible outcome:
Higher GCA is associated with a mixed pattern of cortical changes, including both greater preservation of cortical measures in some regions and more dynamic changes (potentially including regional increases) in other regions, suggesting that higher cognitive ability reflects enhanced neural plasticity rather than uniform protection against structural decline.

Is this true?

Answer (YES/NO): NO